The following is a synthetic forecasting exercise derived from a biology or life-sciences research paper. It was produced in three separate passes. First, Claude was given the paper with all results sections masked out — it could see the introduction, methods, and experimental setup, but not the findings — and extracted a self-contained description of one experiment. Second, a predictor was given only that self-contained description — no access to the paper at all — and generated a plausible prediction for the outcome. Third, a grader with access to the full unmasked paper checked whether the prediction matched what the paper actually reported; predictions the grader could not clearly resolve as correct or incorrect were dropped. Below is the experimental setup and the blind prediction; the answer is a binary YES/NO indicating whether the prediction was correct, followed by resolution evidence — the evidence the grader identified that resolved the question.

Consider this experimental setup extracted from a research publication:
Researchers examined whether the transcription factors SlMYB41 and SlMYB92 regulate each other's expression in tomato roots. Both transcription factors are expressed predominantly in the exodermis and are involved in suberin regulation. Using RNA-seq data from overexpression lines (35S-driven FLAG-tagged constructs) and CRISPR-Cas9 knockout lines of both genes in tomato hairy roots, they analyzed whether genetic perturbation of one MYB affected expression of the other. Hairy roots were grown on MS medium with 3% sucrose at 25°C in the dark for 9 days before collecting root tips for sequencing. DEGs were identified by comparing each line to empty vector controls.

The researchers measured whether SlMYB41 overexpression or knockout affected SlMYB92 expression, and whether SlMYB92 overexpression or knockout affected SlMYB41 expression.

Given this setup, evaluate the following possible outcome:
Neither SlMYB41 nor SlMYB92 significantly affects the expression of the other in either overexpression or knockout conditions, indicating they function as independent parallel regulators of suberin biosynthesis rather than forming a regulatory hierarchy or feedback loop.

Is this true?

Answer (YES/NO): YES